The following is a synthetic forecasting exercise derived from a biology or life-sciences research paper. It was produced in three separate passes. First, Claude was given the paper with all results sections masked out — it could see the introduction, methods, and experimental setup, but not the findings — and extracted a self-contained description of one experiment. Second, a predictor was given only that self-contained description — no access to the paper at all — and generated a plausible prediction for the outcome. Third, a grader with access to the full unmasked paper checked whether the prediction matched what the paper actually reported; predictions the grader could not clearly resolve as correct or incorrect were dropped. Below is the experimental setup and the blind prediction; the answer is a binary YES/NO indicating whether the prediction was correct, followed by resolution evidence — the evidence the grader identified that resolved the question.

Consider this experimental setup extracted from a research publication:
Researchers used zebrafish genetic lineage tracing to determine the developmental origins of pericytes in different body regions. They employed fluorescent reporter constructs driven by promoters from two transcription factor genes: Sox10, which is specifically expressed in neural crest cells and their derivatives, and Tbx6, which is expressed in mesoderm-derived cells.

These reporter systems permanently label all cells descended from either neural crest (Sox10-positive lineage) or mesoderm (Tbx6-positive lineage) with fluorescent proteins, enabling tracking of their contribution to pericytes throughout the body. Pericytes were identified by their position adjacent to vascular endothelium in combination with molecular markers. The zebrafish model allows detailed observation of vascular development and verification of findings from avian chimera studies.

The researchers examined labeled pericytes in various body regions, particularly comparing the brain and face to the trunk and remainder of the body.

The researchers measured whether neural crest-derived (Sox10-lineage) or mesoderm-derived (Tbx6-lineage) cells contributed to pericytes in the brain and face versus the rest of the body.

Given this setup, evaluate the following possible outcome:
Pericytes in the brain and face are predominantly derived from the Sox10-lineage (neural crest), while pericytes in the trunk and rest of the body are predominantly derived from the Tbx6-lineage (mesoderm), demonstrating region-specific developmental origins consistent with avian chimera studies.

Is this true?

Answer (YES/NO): YES